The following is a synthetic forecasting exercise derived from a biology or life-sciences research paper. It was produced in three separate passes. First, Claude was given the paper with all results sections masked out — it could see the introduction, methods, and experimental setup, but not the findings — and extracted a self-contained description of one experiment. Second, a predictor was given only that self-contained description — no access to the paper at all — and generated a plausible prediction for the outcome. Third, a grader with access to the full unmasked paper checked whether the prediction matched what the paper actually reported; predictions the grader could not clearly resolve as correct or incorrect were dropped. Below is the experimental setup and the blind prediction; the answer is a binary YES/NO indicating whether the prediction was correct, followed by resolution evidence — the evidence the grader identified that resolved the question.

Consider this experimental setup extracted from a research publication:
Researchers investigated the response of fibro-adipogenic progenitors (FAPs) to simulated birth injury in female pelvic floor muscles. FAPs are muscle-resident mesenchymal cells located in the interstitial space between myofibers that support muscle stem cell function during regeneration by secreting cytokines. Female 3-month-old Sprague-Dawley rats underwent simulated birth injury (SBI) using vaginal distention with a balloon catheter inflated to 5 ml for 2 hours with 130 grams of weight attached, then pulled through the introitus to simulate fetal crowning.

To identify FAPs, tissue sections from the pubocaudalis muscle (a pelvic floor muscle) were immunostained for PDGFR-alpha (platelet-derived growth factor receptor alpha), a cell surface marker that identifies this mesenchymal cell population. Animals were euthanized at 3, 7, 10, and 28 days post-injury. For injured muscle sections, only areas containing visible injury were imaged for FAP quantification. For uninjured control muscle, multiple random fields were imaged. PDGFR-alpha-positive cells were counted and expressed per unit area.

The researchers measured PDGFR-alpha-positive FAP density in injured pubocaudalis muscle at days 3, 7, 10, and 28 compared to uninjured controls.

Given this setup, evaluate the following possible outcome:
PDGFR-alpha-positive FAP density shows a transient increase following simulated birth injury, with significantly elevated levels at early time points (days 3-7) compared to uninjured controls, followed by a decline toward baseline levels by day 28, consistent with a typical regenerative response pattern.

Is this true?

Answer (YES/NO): YES